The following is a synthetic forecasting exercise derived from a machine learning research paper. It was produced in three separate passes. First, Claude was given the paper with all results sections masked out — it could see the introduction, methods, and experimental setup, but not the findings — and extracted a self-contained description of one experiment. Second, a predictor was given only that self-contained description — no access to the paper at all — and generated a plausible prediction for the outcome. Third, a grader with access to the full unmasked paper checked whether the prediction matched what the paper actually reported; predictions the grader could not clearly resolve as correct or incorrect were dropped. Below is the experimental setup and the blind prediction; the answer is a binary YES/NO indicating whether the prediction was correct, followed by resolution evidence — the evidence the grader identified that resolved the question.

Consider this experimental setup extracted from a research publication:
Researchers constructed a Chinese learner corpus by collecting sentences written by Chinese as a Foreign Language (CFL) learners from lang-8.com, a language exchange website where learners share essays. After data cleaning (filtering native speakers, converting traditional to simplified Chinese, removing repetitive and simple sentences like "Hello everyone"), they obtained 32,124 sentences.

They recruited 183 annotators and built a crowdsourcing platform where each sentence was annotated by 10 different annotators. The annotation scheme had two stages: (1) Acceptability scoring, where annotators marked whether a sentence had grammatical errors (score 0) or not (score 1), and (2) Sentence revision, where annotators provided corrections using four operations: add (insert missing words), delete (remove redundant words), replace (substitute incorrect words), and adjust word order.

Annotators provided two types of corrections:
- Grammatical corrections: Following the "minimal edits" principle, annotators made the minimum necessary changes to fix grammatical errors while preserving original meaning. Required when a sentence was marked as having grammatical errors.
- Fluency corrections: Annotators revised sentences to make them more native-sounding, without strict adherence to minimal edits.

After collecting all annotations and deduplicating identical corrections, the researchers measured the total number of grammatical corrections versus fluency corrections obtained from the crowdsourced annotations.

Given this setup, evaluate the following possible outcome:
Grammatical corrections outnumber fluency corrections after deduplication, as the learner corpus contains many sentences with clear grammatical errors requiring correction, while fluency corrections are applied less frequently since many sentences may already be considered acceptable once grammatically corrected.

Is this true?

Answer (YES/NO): YES